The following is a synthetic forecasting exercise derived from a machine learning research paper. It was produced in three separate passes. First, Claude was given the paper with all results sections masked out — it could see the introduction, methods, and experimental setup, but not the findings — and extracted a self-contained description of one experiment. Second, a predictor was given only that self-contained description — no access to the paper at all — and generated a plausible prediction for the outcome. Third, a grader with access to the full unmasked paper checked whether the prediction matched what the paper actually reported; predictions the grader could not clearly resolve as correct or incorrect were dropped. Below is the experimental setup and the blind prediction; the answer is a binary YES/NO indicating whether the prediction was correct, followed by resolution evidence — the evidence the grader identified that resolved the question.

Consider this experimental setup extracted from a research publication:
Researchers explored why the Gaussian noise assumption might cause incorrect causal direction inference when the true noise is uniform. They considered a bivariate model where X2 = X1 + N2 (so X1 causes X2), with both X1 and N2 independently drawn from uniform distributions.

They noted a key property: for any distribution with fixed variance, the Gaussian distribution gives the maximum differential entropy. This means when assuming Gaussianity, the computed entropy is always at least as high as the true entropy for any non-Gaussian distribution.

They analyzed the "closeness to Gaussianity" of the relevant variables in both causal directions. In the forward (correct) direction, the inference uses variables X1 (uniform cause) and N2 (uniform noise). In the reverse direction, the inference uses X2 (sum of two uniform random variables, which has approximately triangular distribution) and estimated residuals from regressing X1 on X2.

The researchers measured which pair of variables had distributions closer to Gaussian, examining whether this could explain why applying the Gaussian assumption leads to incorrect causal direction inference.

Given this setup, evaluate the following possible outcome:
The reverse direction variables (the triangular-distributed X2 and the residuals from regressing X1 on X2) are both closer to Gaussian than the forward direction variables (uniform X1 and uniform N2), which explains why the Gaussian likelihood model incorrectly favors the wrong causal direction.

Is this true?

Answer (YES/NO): YES